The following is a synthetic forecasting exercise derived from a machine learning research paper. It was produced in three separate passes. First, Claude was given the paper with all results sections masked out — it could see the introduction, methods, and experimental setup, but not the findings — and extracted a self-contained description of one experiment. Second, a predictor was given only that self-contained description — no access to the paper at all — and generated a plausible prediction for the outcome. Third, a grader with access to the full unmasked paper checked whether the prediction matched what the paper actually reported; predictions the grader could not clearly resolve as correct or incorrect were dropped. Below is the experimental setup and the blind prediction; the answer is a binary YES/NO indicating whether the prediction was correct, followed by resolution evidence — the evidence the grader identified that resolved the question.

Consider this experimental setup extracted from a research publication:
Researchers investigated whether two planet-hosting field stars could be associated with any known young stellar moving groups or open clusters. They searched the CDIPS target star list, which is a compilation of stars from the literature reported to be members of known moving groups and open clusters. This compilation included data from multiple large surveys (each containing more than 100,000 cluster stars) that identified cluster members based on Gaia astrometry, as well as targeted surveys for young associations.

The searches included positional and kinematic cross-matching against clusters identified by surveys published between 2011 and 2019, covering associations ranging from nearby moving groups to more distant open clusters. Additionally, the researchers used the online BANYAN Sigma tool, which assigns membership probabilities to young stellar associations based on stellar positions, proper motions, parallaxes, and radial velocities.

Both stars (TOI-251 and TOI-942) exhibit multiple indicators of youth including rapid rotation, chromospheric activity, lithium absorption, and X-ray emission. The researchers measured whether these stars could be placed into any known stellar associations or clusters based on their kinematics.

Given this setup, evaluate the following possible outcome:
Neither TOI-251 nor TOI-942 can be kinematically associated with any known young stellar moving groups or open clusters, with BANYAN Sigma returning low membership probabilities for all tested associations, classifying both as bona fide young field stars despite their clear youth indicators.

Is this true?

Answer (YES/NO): YES